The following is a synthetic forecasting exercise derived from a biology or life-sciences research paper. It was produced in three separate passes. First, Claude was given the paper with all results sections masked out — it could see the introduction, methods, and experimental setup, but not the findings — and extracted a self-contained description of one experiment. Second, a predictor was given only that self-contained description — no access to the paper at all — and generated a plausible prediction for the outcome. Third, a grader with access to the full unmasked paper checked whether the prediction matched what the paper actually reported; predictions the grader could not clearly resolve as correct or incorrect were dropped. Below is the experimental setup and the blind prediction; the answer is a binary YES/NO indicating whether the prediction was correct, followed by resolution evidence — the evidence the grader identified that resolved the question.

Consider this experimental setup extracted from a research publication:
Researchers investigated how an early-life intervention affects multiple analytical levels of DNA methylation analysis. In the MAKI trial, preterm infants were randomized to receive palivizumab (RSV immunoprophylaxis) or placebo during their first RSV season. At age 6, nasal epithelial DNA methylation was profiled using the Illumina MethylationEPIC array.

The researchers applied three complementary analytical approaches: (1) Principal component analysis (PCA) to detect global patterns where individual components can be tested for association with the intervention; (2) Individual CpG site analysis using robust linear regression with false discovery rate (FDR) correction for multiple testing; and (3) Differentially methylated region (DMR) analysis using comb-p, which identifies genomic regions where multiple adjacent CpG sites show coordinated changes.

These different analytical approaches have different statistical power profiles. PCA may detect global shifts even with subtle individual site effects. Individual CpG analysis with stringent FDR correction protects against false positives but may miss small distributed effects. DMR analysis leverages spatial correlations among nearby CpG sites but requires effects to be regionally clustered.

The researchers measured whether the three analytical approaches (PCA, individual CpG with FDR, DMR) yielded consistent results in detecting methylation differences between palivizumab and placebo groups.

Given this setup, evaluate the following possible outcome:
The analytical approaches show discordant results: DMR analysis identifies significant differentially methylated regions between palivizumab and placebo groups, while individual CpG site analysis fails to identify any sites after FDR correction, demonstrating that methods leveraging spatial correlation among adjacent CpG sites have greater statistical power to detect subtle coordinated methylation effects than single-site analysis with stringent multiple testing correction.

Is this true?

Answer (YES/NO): NO